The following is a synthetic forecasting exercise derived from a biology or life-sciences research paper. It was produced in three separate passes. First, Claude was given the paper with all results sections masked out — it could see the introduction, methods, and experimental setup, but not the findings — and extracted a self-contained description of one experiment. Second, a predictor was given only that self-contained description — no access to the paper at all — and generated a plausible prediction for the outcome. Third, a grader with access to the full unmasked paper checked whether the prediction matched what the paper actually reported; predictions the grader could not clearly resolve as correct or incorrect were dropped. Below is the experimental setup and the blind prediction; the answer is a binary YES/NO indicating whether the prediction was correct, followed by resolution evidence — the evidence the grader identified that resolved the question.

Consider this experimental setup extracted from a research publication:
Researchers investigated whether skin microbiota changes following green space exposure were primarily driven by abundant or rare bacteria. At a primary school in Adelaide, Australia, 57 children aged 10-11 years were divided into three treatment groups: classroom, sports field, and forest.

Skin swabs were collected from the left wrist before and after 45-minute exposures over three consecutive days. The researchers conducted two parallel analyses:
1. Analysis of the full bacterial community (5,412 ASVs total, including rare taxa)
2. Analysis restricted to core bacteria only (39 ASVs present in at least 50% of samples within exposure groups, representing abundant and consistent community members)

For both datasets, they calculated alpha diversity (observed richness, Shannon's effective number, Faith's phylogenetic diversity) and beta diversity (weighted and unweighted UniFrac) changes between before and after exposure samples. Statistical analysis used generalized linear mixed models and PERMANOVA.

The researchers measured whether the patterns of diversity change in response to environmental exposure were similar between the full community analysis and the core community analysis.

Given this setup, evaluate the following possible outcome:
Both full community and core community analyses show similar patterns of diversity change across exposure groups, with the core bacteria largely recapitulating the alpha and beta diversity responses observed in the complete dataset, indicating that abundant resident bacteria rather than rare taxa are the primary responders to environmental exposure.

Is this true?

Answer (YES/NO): NO